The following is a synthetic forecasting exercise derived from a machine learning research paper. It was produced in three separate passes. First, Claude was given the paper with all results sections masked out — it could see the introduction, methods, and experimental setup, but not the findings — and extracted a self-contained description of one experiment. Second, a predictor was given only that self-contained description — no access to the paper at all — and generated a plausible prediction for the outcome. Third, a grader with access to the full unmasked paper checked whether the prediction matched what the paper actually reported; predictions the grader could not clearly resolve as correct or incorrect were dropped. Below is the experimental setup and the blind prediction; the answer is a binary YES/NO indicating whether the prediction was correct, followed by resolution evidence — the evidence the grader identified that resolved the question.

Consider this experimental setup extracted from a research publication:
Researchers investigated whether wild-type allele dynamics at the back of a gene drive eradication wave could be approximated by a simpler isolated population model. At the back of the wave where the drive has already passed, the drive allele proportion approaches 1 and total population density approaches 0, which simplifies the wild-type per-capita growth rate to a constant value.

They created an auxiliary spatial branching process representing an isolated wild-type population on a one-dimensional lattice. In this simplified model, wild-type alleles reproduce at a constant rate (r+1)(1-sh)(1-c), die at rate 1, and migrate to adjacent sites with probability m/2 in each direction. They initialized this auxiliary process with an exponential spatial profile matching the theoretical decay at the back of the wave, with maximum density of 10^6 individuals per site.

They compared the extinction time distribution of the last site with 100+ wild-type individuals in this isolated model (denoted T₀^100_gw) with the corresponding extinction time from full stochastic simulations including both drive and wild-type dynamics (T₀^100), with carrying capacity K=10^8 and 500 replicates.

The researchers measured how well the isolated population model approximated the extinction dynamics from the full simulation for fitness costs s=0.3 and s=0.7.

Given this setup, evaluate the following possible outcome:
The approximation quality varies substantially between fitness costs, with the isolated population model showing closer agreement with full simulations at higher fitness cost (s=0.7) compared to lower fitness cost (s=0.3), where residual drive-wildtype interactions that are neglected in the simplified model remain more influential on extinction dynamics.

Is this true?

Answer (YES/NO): NO